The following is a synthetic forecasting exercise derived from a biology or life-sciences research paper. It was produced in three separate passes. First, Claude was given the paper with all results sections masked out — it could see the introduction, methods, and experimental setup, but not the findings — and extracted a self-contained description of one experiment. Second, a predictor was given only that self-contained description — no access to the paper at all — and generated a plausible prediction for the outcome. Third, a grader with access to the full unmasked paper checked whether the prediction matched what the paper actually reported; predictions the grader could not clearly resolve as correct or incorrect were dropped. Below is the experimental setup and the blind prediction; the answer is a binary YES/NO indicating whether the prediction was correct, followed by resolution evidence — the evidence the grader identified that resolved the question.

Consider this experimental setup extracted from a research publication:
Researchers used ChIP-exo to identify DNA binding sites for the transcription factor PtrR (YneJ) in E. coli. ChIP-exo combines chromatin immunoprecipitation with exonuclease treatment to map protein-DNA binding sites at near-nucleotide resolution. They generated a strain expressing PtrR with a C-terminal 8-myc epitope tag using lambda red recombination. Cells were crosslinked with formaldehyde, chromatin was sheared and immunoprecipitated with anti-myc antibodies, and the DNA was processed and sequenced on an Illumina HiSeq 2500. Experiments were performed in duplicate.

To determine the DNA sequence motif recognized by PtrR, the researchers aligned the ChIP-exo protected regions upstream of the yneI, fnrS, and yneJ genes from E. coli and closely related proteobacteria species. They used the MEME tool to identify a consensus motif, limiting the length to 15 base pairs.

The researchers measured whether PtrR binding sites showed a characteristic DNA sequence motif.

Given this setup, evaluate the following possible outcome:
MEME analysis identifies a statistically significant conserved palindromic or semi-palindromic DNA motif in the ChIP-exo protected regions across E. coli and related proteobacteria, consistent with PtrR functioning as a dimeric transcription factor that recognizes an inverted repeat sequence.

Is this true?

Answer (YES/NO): YES